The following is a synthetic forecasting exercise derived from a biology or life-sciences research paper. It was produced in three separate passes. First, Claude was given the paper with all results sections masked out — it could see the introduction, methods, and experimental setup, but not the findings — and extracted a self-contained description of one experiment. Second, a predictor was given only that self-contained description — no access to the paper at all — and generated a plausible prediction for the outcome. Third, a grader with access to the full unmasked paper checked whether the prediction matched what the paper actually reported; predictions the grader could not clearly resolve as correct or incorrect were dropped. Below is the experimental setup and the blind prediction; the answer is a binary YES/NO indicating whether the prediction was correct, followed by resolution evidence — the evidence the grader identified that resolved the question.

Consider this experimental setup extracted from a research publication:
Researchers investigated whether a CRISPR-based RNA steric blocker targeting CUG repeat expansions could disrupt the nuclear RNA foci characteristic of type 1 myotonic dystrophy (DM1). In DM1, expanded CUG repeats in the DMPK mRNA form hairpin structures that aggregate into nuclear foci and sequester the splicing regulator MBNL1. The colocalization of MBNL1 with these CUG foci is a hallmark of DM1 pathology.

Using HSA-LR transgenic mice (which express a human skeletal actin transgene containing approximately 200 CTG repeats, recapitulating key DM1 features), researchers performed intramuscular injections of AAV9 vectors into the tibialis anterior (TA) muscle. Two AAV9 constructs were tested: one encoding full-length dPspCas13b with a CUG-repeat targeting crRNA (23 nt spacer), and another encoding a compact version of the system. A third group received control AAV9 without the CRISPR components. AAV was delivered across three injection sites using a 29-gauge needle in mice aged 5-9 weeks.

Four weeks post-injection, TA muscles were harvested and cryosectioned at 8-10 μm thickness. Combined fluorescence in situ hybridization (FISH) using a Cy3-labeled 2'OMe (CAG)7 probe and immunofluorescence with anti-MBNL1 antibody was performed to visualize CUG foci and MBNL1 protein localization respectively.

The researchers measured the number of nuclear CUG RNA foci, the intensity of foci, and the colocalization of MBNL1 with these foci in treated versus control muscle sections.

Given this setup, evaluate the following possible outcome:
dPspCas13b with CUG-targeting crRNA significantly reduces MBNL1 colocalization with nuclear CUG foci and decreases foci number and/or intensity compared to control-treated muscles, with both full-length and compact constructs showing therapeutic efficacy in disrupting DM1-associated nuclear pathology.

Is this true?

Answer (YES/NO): NO